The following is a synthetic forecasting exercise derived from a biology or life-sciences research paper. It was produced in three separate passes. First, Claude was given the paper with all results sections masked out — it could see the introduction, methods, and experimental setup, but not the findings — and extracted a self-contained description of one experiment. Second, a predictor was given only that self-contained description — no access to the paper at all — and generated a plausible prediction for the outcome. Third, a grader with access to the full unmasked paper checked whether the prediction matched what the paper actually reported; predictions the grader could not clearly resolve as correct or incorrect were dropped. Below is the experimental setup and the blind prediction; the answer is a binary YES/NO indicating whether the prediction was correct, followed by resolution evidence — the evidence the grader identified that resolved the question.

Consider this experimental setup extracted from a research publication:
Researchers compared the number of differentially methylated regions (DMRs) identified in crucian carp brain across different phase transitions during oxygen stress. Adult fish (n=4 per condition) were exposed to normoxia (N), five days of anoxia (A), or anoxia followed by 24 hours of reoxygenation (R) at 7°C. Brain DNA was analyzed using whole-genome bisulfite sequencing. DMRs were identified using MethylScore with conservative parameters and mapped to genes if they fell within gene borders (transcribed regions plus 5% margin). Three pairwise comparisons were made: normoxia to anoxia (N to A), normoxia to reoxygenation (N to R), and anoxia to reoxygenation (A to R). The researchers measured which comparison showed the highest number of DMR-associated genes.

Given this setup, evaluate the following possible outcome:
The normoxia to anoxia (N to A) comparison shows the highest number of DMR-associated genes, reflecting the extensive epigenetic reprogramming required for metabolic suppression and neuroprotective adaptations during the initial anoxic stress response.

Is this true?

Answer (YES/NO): NO